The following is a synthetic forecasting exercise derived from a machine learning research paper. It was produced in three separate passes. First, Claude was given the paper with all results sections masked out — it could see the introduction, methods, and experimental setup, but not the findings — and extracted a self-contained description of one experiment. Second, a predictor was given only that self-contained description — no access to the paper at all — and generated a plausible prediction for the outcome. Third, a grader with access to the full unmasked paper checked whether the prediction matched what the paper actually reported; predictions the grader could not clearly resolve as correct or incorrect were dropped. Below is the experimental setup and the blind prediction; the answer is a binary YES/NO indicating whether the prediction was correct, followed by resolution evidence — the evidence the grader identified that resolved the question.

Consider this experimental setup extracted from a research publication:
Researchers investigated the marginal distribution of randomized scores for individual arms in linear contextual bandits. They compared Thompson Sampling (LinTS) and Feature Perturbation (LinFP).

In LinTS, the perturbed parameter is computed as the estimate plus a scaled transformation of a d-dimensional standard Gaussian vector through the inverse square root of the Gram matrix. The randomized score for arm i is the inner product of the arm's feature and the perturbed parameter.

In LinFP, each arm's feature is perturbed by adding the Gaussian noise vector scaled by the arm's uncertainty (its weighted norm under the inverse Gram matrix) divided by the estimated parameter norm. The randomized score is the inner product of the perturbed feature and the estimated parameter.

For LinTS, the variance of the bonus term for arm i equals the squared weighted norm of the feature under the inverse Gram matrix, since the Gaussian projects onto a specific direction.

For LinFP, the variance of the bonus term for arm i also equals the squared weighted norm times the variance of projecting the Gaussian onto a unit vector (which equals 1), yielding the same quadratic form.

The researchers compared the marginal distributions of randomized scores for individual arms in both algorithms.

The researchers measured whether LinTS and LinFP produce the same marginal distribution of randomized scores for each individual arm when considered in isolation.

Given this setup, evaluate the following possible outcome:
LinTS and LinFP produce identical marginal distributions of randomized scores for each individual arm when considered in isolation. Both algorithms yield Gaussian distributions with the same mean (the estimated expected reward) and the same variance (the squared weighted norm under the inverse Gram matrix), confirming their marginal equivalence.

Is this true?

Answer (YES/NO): YES